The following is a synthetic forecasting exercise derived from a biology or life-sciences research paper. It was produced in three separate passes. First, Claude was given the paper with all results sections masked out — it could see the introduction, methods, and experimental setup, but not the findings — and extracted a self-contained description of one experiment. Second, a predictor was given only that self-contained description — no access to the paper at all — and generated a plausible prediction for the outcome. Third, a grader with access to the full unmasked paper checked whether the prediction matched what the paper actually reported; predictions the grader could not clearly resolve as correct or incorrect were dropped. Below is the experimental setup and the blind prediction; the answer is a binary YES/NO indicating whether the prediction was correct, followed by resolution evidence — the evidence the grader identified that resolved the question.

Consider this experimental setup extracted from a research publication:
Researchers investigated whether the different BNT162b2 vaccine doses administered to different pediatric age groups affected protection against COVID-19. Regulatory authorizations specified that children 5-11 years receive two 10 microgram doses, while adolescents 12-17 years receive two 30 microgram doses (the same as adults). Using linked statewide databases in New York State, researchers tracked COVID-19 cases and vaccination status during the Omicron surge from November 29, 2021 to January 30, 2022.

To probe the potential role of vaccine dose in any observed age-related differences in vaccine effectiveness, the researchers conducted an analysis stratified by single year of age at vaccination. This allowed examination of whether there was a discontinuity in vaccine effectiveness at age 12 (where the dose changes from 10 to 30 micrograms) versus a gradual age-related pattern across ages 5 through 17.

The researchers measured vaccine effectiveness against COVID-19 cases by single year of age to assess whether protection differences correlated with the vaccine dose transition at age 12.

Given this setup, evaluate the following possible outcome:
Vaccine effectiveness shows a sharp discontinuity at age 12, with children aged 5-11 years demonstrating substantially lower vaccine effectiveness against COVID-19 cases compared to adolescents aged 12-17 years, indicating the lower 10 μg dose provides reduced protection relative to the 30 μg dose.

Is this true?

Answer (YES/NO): YES